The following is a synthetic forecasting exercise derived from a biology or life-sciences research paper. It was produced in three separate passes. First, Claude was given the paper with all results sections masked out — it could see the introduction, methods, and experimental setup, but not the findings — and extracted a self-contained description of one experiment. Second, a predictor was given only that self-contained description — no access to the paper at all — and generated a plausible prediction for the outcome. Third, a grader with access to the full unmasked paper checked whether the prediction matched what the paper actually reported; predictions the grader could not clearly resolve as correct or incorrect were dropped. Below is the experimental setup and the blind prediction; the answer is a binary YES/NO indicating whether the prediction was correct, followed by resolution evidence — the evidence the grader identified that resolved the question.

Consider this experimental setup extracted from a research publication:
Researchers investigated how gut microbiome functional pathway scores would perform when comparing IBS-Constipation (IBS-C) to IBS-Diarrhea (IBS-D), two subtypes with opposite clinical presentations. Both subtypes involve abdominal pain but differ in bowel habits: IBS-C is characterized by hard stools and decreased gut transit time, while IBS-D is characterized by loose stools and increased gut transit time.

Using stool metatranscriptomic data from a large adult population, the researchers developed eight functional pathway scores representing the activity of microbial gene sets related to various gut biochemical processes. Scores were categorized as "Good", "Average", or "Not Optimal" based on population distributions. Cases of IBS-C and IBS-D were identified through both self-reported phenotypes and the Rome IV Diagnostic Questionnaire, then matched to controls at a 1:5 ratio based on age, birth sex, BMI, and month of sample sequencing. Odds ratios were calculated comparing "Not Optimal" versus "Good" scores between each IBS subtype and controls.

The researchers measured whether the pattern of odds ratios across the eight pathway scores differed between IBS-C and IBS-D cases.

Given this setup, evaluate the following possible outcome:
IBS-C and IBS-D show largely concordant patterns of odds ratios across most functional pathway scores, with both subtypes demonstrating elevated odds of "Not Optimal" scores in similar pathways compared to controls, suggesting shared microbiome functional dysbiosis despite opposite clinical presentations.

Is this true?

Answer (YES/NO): NO